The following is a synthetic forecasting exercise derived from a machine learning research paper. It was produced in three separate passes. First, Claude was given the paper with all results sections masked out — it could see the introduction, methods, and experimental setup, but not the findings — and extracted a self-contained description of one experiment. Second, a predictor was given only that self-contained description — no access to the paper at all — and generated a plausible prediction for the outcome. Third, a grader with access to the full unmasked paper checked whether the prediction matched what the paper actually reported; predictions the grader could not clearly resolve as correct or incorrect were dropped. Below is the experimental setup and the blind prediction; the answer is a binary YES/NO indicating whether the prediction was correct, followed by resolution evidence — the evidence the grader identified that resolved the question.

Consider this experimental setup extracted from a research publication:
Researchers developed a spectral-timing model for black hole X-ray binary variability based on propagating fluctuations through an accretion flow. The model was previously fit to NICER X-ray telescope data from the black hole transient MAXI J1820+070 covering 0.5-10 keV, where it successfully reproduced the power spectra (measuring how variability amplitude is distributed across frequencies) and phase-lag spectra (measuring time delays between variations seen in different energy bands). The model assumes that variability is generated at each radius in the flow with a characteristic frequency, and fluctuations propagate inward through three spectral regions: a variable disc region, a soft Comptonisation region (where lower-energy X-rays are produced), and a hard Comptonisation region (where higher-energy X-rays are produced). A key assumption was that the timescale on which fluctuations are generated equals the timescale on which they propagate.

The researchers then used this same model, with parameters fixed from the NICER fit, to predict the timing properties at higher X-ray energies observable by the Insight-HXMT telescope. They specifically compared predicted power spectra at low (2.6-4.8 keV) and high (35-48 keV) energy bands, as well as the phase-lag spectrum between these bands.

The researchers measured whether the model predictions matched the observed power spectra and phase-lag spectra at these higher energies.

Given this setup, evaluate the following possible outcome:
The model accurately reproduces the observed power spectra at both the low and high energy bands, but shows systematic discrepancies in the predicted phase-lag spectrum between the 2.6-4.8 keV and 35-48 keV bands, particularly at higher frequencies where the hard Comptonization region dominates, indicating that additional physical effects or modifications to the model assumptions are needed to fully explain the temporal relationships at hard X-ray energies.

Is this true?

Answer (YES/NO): NO